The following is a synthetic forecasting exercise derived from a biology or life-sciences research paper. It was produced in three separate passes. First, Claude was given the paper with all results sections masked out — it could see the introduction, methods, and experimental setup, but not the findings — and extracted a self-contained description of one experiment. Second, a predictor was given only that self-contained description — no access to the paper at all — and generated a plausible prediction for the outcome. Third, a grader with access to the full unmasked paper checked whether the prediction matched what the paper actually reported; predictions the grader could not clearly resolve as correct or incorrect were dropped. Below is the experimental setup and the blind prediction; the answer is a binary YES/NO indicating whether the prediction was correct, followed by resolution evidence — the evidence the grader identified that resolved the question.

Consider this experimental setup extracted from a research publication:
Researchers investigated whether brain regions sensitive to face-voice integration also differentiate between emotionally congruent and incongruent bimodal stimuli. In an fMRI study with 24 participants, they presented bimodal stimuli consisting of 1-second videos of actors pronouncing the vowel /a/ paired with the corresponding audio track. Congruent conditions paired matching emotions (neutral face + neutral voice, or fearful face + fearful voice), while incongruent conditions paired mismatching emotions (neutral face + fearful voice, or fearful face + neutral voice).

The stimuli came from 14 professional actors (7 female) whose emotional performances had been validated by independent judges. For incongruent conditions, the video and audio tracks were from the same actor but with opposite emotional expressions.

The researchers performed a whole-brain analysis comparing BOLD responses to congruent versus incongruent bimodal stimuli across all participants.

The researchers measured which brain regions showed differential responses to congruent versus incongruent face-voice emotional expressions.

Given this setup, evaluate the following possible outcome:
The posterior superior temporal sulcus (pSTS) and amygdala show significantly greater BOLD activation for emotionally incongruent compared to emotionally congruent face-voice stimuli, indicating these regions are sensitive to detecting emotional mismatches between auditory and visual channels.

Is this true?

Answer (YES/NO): NO